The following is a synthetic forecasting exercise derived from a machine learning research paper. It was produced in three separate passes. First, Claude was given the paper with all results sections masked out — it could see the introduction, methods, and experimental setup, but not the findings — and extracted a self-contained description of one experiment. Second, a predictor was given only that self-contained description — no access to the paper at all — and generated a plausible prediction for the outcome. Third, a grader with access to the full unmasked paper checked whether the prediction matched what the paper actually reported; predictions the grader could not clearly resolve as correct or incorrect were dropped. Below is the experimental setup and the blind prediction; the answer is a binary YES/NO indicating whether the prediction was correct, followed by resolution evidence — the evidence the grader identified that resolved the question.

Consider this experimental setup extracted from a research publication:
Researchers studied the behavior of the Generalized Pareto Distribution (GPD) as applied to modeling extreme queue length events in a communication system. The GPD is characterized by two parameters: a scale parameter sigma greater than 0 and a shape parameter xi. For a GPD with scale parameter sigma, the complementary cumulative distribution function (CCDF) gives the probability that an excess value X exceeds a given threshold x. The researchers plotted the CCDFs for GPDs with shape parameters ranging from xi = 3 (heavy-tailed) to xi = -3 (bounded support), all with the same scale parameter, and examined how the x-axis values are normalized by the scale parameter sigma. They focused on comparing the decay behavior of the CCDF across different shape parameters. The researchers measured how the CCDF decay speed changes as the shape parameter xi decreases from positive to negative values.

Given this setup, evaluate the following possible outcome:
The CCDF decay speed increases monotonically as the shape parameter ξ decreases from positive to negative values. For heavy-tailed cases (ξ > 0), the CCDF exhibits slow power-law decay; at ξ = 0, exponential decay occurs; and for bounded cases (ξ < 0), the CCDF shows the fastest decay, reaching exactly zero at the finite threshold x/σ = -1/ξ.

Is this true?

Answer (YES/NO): YES